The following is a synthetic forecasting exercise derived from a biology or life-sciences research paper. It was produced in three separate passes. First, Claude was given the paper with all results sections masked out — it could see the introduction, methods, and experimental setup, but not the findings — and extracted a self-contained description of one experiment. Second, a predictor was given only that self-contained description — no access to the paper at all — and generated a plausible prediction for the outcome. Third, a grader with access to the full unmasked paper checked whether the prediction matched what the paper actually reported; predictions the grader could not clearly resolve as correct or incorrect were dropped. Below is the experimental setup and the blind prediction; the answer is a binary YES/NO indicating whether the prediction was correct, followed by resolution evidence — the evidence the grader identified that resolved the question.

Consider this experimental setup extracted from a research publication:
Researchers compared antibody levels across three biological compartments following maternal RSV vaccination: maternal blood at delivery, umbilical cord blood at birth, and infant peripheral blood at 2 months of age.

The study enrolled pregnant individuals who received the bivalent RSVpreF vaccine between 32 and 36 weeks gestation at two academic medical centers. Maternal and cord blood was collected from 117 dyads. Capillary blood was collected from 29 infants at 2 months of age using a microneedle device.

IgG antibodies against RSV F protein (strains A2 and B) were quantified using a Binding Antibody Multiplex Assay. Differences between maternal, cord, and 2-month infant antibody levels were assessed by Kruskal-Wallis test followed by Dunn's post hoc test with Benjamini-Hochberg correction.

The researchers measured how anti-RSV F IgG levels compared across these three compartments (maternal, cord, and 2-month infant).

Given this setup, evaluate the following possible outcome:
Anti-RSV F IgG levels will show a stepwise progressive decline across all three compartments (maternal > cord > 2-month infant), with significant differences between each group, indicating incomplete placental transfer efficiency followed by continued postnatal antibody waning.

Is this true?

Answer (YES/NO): NO